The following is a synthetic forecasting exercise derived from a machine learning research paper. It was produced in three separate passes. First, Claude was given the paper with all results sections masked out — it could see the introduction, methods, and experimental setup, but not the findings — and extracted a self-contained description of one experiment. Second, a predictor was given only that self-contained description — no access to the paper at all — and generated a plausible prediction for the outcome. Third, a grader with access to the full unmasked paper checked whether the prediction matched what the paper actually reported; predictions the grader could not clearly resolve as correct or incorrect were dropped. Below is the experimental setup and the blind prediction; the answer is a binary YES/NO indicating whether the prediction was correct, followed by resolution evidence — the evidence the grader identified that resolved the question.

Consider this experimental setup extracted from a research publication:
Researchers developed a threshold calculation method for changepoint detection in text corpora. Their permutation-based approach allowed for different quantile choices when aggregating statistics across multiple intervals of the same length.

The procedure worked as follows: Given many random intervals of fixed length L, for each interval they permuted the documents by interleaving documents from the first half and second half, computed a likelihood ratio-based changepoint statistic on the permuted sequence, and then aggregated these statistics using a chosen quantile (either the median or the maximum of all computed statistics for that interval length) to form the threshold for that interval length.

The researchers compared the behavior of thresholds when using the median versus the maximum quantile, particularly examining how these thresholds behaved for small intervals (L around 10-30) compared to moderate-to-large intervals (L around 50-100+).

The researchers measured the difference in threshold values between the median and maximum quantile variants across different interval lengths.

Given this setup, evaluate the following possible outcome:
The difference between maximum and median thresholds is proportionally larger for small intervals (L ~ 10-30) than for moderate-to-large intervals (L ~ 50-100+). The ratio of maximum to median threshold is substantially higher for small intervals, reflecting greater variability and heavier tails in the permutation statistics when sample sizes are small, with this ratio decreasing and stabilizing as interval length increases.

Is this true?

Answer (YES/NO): YES